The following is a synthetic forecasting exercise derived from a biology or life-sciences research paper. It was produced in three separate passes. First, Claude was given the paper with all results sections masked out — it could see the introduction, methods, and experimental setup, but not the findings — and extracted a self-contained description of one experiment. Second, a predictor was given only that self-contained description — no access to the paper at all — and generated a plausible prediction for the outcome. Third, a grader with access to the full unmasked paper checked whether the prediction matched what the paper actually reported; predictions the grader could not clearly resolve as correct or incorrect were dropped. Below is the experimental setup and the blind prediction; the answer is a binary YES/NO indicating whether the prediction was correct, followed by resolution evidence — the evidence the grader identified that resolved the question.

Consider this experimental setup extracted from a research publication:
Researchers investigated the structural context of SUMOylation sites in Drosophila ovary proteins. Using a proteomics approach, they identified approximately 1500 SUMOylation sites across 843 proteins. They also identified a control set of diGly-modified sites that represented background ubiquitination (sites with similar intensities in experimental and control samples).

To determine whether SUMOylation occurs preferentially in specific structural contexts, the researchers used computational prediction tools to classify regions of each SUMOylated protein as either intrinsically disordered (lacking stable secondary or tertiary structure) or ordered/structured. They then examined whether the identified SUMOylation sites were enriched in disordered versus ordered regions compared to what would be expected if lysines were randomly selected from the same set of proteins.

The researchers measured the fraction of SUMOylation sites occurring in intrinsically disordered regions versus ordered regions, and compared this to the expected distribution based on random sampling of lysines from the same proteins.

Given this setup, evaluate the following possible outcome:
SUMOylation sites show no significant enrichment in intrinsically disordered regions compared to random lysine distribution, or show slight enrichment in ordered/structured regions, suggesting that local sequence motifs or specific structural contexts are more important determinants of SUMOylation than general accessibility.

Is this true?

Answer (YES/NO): NO